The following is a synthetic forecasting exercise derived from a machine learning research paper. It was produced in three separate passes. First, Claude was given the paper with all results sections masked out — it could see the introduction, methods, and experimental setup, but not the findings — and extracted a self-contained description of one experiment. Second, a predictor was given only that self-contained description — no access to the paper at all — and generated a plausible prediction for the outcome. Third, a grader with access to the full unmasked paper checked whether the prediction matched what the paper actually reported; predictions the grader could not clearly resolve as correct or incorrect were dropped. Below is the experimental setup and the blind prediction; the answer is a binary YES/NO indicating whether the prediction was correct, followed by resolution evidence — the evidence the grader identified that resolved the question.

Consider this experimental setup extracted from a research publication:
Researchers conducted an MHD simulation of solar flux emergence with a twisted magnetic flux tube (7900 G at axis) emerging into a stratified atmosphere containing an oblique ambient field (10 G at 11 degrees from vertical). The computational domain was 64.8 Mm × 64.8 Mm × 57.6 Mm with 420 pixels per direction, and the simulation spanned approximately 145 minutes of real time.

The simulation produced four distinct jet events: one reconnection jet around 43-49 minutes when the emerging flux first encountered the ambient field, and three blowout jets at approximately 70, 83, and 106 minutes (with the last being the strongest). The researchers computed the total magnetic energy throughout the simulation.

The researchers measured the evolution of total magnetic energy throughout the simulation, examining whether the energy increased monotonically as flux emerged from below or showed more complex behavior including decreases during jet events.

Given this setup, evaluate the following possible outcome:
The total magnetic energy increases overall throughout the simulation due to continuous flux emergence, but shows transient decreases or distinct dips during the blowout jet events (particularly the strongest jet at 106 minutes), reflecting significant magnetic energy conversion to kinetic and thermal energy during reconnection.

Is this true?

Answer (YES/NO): YES